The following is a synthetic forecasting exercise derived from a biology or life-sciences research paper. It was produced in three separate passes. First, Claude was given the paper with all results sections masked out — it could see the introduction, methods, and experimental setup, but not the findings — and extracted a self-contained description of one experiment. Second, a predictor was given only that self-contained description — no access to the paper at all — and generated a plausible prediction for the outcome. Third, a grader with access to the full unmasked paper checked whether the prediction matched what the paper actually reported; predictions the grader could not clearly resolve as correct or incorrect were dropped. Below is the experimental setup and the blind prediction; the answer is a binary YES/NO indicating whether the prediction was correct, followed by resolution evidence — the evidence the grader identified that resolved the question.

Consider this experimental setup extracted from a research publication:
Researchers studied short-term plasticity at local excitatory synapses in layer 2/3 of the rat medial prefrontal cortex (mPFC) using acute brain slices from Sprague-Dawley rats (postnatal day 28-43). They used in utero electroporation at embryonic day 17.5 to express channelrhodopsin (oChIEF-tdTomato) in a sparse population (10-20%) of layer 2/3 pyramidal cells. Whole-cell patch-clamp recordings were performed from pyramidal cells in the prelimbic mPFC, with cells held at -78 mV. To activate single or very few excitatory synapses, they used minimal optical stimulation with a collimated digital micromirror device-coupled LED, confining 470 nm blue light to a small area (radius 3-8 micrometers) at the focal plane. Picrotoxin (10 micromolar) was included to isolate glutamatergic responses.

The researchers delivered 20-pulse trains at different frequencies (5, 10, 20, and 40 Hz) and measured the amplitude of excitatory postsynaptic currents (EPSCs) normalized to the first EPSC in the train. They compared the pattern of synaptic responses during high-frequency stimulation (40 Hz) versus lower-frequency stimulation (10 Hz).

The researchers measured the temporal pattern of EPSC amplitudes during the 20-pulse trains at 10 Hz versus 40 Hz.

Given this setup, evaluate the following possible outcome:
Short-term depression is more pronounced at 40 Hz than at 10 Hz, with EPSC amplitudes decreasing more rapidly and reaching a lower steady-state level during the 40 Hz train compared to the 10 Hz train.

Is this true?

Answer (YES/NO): NO